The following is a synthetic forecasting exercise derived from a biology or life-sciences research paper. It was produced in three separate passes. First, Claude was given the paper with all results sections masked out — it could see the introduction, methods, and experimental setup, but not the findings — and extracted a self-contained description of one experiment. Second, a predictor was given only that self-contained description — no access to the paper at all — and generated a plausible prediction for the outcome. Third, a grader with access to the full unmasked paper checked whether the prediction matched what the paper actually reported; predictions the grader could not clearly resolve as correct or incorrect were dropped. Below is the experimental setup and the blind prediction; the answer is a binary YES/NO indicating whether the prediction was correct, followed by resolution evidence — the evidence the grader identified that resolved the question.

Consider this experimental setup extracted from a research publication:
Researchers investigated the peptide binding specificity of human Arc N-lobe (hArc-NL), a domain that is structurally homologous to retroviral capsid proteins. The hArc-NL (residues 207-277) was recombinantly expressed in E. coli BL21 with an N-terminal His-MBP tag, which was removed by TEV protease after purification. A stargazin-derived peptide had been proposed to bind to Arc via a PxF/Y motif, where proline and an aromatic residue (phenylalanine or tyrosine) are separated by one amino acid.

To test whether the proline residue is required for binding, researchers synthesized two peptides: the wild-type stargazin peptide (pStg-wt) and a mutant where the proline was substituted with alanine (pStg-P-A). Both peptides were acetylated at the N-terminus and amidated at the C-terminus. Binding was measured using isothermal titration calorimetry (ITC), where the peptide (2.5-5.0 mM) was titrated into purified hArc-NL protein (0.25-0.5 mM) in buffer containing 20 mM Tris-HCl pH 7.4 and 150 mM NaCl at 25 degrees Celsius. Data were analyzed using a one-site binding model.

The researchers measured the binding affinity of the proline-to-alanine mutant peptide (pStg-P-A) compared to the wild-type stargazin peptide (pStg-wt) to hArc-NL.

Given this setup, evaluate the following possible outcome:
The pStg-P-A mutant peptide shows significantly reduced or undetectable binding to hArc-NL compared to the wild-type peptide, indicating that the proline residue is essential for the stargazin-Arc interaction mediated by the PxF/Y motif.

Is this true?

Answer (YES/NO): YES